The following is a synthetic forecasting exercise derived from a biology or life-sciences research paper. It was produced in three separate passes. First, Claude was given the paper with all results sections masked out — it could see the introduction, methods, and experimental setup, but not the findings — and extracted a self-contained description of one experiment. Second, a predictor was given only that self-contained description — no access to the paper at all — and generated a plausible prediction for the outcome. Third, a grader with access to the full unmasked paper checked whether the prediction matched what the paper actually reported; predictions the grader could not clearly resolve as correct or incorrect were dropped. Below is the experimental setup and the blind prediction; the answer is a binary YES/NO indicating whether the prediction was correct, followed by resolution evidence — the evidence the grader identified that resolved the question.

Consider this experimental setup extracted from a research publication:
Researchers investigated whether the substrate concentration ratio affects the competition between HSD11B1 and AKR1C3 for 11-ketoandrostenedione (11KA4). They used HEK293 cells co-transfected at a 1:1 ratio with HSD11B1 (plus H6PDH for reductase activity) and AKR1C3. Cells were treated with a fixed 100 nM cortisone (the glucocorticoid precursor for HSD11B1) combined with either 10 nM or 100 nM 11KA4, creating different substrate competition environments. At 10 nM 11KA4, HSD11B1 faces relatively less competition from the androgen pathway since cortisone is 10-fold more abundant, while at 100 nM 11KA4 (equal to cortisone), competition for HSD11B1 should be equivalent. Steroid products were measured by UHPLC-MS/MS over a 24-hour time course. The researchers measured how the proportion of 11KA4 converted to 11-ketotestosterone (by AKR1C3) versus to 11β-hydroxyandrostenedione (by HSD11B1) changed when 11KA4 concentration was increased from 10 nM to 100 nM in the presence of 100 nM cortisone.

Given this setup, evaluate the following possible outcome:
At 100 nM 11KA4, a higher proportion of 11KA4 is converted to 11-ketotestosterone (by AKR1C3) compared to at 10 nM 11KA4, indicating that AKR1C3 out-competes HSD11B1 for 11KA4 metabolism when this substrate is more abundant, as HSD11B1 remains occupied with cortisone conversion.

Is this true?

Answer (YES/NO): YES